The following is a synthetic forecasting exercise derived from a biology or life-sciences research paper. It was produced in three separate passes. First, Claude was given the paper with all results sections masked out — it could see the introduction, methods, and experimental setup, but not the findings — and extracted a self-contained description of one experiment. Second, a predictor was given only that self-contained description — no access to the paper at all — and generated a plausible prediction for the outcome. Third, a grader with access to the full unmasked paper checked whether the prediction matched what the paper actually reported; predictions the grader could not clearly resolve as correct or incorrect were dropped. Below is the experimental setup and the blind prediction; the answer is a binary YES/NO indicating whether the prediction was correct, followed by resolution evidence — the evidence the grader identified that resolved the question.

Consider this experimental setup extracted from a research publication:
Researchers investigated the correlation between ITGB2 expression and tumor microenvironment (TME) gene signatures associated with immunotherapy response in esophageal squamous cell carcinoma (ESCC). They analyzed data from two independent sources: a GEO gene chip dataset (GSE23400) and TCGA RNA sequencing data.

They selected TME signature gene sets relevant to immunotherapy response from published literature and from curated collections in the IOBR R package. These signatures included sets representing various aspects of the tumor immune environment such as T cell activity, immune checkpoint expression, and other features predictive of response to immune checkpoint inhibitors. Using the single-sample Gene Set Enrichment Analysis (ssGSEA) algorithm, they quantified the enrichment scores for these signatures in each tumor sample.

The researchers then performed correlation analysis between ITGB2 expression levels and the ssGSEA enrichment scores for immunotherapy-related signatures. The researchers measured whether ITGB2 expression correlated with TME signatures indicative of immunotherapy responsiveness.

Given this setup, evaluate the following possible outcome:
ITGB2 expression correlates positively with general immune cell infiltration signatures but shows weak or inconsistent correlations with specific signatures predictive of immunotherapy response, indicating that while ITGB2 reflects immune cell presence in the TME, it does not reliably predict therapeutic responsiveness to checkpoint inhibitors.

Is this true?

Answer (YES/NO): NO